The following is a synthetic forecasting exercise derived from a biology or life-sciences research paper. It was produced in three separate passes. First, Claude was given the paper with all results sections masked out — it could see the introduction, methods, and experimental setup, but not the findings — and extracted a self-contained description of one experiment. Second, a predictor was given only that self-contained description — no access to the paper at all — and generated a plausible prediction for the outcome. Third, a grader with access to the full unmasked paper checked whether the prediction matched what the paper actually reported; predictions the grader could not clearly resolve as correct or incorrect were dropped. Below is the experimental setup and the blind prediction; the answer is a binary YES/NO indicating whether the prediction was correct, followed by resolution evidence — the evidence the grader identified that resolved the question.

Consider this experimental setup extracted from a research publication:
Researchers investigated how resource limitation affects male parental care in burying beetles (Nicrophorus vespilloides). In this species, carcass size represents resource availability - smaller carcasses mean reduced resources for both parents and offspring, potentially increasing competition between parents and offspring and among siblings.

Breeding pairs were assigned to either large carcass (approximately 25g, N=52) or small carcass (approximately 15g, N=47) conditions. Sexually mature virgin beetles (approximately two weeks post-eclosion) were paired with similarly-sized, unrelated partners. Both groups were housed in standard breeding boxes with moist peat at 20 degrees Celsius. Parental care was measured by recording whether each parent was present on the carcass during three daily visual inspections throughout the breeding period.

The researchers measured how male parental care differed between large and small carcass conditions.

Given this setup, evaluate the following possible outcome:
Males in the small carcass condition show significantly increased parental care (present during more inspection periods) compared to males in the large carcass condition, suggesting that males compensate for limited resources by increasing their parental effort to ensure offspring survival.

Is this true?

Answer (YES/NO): NO